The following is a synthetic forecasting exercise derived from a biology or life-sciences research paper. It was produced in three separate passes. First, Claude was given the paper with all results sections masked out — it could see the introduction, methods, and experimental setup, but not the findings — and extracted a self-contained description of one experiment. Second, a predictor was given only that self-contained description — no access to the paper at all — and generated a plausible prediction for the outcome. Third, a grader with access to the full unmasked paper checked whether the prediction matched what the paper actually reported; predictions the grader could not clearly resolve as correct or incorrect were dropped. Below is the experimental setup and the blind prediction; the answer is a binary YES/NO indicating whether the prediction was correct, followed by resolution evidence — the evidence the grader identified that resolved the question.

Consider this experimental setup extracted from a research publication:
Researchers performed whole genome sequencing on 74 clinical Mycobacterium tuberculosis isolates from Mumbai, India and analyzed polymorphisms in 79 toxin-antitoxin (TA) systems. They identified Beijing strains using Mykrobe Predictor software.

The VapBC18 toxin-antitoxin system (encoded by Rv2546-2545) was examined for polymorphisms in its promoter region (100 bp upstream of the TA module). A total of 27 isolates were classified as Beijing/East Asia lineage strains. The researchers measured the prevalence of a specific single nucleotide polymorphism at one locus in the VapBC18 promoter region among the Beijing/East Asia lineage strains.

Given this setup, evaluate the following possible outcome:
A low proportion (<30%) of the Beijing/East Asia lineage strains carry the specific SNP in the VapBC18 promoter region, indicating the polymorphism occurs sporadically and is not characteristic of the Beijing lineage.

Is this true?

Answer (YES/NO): NO